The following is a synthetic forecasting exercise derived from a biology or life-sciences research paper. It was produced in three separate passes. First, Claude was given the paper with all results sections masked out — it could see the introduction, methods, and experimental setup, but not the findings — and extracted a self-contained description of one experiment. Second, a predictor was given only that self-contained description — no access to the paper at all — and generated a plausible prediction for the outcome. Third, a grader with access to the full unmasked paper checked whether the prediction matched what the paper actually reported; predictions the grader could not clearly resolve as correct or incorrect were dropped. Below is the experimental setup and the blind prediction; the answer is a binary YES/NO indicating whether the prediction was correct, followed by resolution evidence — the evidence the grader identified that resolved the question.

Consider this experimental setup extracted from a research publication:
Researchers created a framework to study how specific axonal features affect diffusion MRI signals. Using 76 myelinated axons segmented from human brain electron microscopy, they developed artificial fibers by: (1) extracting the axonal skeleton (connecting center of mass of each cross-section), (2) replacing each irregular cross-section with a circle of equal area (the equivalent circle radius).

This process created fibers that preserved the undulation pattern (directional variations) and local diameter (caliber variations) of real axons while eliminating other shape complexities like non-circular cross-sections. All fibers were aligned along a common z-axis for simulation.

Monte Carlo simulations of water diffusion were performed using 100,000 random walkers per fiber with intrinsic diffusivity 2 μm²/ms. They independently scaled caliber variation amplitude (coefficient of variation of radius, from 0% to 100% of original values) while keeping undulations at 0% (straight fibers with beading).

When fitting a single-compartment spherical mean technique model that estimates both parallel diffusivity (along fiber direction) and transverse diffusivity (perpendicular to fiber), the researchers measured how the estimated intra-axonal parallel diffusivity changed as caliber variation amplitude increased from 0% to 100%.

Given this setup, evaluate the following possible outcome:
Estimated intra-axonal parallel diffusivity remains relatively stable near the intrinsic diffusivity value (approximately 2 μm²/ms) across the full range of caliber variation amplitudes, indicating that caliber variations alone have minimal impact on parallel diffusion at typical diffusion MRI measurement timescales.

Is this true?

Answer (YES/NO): NO